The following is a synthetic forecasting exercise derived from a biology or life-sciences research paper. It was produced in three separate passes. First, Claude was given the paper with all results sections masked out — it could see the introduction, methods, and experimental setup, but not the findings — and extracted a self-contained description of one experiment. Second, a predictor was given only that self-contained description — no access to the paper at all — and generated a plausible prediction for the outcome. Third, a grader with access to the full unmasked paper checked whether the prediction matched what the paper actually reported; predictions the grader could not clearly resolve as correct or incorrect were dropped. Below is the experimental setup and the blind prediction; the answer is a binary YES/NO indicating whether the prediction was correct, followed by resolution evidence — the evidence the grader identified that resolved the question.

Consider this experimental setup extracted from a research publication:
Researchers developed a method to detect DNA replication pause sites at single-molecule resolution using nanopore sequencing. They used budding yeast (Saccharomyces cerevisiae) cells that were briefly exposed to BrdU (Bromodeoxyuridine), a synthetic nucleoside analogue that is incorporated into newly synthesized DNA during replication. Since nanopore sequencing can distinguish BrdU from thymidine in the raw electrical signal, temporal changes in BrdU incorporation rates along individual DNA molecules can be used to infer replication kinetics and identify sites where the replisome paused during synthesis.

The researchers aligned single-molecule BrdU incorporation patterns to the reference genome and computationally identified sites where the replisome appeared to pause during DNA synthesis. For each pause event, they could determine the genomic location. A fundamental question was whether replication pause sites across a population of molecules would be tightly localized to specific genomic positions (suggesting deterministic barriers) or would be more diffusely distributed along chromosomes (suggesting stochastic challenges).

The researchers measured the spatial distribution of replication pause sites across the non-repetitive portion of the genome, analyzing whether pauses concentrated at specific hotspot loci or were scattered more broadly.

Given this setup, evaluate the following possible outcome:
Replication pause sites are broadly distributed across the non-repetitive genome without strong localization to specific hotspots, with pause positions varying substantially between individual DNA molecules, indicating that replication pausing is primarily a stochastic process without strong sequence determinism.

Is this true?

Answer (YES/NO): YES